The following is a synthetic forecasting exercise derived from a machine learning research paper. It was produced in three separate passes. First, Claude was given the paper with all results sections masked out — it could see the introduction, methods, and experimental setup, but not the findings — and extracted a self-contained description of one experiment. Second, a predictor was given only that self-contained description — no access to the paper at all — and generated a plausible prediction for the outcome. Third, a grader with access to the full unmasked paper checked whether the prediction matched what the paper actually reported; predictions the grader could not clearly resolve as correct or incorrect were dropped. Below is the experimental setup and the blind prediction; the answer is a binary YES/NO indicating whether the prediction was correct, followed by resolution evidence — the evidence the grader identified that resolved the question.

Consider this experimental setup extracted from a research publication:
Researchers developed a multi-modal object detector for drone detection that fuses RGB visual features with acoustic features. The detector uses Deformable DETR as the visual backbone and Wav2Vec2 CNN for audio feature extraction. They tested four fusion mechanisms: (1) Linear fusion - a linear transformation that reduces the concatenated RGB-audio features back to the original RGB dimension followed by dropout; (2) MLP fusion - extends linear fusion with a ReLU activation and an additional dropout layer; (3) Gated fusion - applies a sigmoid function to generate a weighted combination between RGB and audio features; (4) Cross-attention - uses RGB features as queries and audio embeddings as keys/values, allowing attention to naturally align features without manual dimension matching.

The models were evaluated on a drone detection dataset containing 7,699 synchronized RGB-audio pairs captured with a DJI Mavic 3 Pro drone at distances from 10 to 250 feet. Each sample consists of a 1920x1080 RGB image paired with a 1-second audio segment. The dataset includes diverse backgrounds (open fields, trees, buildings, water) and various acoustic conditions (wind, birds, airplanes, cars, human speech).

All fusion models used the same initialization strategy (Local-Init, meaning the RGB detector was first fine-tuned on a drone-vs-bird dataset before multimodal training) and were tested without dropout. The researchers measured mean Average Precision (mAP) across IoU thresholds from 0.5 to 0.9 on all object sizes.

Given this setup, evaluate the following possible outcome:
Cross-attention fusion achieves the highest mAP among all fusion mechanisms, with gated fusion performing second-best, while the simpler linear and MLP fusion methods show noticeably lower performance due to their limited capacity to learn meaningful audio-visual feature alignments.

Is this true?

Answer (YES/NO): NO